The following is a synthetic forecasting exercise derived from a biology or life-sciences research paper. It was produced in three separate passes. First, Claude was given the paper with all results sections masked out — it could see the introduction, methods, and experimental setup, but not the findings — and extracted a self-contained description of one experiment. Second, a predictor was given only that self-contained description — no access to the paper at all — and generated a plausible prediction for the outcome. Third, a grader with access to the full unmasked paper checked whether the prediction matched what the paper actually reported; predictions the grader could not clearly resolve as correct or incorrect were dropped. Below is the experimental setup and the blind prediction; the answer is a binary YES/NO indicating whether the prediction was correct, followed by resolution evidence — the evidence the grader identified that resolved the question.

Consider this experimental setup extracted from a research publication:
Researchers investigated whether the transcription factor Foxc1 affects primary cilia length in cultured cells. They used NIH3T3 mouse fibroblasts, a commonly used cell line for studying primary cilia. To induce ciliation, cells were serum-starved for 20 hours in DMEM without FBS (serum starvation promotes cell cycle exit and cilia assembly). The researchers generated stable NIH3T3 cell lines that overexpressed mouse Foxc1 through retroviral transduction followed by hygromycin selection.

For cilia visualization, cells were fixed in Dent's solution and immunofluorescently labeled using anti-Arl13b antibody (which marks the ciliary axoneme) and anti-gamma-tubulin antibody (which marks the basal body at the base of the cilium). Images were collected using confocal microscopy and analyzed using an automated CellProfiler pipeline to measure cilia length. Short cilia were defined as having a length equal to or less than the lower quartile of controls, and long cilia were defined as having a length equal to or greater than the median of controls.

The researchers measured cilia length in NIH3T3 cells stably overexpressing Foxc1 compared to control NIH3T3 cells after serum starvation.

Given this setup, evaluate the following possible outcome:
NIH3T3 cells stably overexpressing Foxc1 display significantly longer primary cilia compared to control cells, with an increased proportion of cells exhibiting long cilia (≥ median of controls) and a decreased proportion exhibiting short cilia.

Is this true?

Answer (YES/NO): NO